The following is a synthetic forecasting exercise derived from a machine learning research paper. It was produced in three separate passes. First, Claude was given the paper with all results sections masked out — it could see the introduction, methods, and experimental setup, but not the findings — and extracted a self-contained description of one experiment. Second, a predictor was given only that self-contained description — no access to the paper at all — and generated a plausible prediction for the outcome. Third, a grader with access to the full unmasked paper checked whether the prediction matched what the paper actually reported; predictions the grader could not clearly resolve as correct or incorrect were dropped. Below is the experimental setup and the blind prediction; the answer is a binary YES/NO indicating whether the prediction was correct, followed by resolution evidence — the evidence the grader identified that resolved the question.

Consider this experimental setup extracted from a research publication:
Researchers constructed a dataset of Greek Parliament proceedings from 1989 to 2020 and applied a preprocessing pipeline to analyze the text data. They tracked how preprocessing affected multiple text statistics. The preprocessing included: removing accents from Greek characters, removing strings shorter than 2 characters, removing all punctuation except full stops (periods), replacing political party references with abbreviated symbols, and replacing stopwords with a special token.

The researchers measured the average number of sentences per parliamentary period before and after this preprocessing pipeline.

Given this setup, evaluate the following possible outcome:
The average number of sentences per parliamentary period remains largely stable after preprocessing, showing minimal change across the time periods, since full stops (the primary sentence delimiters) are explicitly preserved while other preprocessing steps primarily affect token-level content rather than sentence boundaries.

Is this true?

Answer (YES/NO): NO